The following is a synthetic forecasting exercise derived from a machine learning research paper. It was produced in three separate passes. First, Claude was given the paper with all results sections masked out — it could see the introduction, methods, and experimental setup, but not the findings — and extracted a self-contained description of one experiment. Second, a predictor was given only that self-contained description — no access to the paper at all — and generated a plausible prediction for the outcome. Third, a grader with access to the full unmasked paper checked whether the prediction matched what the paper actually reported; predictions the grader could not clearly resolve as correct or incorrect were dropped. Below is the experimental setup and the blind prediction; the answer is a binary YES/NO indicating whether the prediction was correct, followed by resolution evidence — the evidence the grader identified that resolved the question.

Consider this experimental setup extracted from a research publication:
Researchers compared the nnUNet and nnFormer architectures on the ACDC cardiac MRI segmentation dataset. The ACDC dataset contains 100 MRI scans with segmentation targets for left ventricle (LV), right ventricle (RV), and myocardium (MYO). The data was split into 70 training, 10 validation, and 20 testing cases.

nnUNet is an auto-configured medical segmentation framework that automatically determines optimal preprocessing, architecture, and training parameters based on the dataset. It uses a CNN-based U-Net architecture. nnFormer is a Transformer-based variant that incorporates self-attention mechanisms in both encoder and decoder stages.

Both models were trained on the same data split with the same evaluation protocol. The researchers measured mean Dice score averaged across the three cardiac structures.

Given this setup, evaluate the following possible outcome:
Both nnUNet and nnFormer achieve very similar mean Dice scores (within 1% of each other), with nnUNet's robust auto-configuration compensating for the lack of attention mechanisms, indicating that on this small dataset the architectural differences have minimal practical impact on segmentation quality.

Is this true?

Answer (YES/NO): YES